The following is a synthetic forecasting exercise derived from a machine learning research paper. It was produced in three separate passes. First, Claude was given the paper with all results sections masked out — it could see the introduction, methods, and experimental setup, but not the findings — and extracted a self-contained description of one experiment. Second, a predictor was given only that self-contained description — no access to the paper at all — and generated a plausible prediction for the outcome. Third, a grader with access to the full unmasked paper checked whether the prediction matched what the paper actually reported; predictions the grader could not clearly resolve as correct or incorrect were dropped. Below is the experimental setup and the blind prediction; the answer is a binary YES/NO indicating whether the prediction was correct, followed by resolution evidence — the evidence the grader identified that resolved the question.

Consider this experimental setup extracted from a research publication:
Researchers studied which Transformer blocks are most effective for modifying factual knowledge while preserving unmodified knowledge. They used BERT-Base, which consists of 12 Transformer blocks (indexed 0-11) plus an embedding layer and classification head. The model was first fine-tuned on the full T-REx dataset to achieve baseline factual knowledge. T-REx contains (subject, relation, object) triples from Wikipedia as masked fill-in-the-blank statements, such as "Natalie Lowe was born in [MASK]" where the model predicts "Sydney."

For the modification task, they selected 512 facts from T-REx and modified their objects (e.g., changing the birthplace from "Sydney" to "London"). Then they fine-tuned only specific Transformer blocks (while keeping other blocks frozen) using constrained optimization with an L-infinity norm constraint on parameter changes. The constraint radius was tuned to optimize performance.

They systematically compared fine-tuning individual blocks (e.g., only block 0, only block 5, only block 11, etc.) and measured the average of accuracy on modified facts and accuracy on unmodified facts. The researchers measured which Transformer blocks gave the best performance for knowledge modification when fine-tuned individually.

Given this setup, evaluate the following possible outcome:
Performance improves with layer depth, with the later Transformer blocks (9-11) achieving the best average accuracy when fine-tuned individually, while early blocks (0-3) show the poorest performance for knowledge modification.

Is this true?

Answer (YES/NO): NO